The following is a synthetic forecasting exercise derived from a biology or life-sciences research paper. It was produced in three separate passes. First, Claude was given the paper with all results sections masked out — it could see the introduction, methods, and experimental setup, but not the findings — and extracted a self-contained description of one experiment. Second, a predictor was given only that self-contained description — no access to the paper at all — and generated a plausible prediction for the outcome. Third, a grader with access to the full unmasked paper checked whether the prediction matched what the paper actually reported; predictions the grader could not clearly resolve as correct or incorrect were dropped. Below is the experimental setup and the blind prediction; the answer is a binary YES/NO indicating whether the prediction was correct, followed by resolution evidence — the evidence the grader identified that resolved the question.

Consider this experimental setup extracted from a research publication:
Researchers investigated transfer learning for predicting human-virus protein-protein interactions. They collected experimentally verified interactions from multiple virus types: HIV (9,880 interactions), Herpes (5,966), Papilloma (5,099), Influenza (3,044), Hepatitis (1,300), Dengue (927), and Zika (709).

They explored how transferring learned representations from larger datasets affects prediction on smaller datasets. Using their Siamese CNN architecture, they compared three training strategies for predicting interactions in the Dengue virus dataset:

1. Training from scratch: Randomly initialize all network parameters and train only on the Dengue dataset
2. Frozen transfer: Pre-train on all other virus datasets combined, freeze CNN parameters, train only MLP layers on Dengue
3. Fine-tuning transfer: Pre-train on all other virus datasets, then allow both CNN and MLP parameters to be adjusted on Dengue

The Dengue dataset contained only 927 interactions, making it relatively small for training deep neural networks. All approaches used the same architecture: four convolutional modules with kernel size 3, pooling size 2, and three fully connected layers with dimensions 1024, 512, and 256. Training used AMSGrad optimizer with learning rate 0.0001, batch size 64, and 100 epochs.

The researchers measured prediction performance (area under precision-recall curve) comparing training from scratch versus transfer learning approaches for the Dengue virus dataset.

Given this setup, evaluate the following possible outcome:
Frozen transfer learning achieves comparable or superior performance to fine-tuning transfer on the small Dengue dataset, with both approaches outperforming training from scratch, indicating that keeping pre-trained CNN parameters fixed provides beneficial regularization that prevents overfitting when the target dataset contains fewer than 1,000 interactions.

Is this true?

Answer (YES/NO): NO